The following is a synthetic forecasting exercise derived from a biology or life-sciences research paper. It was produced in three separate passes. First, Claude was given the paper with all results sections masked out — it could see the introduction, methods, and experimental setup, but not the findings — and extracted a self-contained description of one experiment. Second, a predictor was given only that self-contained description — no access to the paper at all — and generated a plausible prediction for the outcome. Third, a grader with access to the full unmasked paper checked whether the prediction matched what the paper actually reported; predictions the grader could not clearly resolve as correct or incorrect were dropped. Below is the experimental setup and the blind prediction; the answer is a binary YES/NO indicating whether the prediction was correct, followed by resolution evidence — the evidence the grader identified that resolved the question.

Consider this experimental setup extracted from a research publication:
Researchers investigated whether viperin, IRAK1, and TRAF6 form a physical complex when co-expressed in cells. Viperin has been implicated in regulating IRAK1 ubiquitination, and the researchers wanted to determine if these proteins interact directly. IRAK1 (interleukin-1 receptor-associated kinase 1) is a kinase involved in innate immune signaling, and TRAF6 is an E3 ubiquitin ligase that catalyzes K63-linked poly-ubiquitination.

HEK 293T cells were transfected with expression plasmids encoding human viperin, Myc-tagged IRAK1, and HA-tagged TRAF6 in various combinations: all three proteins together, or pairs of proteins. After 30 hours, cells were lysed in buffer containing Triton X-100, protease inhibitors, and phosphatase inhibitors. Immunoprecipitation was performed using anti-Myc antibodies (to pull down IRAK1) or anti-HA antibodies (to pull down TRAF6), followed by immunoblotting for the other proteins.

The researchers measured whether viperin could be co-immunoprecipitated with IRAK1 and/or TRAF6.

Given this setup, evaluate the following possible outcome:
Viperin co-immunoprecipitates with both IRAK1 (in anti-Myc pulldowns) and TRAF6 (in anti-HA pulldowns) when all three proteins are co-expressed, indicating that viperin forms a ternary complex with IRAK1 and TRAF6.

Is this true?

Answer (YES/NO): NO